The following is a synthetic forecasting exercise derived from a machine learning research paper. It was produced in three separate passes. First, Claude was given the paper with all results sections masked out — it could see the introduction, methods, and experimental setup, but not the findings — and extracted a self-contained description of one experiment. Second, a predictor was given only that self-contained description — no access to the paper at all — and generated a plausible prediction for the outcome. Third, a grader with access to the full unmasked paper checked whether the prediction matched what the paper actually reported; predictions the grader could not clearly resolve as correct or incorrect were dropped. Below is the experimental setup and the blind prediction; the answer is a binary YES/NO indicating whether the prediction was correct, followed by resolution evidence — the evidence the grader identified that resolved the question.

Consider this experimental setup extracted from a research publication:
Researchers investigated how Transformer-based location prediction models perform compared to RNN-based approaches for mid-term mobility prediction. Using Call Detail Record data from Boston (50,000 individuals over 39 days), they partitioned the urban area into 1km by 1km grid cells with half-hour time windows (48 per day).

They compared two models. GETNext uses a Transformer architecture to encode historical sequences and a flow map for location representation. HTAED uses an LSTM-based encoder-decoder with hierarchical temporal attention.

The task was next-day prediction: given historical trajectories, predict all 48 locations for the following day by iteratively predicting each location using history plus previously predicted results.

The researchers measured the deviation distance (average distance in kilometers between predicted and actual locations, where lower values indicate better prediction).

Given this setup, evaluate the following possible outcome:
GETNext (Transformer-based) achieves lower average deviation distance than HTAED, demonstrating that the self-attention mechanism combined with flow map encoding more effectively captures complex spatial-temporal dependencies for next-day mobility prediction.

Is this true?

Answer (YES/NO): NO